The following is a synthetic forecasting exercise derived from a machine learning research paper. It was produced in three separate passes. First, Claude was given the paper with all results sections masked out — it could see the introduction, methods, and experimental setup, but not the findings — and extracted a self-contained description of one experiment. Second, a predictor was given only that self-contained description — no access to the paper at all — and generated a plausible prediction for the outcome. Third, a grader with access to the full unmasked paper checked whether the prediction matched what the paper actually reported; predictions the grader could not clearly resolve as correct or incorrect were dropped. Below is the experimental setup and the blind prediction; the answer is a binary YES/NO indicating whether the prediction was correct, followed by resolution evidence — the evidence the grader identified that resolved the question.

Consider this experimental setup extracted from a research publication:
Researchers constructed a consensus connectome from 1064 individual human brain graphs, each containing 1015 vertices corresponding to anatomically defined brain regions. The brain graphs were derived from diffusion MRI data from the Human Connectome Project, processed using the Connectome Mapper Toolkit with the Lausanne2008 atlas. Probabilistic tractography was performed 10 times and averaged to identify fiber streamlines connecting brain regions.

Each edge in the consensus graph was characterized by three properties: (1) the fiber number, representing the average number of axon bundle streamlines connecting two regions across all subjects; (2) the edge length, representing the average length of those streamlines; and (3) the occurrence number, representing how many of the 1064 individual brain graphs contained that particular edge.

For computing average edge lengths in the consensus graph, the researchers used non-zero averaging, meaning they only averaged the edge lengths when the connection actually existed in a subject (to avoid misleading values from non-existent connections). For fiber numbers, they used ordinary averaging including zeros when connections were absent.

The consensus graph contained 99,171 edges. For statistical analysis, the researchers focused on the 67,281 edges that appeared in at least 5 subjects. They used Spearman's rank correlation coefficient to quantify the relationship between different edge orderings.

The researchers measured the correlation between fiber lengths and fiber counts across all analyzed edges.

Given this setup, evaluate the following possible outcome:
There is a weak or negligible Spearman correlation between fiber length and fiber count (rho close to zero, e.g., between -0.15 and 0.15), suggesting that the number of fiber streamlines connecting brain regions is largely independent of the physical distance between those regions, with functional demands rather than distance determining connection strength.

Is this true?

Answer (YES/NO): NO